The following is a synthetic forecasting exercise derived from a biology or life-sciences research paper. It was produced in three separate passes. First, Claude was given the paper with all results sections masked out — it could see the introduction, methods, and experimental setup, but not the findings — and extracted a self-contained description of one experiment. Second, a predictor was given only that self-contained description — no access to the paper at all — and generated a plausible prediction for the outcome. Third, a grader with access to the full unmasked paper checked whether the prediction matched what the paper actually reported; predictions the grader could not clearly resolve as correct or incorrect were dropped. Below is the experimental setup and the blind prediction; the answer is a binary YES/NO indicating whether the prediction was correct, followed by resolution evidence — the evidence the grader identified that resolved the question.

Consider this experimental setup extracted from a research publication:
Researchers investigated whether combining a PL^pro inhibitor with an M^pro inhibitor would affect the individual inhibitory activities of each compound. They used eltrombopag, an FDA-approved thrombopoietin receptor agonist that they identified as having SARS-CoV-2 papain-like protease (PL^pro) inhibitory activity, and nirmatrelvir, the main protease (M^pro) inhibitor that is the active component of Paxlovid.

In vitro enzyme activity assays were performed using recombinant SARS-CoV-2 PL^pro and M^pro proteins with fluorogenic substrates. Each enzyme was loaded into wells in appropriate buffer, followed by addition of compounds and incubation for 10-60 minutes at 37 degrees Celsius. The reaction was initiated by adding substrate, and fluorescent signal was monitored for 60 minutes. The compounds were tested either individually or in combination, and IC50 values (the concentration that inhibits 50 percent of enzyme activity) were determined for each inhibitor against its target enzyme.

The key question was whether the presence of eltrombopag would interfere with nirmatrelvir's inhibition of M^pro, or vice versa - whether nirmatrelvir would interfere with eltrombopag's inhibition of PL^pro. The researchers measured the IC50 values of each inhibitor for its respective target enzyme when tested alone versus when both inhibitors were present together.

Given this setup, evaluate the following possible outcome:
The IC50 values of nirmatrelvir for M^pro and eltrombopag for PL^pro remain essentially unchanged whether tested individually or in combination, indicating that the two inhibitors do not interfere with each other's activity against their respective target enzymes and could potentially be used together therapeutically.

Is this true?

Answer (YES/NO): YES